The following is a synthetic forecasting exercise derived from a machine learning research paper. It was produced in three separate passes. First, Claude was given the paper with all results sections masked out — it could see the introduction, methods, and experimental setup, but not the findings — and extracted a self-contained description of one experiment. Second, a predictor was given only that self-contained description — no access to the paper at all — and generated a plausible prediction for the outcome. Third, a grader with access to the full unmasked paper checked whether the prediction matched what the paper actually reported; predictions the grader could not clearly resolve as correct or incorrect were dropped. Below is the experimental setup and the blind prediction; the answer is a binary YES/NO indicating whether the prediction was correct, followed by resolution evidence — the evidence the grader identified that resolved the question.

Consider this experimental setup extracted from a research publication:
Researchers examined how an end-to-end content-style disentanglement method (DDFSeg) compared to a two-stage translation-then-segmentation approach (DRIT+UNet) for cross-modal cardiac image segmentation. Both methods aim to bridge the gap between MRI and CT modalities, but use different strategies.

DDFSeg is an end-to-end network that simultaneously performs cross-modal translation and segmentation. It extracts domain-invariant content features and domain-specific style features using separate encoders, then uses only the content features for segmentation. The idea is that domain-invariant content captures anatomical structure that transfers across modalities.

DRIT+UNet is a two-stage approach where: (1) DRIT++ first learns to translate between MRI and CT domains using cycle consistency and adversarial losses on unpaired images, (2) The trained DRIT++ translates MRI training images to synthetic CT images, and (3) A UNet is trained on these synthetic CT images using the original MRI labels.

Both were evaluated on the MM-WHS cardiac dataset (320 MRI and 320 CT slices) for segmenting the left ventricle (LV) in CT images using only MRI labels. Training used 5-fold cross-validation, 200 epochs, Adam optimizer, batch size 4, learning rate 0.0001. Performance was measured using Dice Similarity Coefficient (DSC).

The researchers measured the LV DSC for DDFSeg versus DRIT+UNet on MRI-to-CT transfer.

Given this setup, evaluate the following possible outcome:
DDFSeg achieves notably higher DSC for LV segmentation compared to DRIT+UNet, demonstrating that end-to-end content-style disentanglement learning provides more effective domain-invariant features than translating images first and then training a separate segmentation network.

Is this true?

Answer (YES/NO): NO